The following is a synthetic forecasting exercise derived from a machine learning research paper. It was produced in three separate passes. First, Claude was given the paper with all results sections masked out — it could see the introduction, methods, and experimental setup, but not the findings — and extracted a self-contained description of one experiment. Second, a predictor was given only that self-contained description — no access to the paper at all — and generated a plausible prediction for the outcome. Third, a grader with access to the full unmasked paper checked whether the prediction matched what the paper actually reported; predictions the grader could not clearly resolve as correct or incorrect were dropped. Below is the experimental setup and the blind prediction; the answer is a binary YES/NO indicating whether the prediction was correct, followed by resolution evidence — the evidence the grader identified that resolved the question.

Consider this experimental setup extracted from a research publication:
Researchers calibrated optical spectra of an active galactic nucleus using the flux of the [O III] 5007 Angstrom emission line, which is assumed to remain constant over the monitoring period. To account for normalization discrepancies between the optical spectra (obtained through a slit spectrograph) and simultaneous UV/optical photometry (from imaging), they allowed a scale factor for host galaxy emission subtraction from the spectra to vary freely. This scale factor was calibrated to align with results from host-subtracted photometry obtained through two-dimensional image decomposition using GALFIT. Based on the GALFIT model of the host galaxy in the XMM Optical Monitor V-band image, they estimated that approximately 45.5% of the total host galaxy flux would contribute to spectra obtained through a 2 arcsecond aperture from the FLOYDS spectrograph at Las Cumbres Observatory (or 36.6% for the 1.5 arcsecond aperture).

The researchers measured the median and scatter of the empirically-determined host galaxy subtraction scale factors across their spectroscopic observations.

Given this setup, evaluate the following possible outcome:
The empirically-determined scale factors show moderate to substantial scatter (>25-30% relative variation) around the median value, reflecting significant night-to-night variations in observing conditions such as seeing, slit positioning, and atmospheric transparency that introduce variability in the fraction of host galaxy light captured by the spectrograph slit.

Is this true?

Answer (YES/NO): YES